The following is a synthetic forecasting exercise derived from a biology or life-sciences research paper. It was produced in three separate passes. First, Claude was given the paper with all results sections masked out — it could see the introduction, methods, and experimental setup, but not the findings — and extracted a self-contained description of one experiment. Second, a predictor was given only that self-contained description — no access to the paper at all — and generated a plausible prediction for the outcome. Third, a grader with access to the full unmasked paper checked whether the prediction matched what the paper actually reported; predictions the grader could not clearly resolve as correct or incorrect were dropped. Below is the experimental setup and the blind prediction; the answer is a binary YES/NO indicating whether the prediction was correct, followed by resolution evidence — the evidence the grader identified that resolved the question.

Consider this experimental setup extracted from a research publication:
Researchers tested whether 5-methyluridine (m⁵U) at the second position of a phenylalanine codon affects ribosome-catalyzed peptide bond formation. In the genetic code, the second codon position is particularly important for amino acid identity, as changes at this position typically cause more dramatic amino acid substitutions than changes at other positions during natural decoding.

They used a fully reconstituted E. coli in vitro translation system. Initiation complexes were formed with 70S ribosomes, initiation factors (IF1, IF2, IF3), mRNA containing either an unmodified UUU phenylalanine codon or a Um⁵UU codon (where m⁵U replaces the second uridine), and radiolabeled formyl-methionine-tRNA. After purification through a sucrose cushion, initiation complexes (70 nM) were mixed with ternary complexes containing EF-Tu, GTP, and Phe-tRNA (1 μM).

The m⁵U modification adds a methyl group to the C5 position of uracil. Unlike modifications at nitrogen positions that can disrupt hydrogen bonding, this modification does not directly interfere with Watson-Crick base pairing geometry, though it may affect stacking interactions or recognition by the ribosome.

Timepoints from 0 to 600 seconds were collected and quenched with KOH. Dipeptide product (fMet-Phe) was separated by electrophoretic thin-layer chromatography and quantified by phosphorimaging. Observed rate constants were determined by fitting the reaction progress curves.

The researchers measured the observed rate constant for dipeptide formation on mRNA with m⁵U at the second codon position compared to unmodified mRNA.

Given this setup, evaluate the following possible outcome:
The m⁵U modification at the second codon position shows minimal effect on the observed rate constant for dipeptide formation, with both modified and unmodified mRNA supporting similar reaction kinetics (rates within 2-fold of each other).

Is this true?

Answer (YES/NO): YES